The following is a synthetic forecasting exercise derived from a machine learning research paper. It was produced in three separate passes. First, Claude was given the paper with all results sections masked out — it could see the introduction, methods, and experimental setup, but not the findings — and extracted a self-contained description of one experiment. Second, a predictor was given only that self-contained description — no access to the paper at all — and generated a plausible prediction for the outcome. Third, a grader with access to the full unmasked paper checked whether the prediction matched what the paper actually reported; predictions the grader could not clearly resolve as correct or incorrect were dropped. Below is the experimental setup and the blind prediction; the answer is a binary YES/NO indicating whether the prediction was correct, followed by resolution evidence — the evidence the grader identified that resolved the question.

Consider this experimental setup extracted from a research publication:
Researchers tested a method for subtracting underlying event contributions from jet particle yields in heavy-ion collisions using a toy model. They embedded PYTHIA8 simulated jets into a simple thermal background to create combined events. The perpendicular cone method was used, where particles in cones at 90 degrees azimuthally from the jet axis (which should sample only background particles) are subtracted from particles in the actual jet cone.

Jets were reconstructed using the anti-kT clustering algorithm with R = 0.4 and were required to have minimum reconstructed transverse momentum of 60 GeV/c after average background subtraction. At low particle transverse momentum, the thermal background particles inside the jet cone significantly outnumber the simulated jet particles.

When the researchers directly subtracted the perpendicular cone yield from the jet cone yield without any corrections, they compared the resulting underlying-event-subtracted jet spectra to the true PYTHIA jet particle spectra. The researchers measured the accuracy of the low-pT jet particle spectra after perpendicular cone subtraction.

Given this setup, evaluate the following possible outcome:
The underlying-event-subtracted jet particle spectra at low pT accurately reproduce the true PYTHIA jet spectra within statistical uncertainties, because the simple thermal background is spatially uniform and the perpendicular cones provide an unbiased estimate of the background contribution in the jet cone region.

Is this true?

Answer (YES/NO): NO